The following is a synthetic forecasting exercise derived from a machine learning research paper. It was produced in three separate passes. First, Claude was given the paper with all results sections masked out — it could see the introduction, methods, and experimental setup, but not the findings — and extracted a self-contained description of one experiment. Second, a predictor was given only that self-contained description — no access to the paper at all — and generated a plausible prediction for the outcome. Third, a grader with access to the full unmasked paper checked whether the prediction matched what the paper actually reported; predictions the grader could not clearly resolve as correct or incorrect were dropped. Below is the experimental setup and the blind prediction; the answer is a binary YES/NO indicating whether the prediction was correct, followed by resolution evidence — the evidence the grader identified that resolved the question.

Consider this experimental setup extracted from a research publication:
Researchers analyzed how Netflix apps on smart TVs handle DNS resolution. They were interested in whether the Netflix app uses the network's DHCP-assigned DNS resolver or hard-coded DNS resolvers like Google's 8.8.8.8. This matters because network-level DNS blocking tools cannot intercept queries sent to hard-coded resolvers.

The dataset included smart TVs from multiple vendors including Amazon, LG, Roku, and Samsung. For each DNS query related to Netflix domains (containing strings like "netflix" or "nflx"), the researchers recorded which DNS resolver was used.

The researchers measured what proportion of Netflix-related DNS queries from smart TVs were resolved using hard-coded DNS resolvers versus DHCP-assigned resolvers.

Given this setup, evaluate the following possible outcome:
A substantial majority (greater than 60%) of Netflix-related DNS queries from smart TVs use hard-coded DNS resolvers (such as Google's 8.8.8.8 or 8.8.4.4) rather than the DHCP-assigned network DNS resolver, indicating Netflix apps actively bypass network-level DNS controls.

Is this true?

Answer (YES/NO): YES